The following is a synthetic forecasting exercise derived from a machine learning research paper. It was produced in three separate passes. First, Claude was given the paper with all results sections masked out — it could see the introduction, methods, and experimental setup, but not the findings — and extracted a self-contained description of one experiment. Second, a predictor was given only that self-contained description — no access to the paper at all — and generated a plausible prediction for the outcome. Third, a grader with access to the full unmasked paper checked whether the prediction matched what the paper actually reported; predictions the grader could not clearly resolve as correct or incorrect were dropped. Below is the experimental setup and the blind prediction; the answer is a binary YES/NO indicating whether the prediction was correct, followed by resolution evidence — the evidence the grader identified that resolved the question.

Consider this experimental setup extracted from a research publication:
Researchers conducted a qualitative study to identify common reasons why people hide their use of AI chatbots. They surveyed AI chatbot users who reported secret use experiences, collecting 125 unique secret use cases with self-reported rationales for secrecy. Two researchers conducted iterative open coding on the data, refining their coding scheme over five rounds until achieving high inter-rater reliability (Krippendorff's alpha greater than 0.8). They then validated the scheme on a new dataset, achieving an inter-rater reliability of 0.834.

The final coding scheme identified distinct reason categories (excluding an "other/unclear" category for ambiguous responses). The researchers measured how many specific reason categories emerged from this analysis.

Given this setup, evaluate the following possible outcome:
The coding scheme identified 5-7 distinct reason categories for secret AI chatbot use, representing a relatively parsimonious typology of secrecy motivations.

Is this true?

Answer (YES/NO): NO